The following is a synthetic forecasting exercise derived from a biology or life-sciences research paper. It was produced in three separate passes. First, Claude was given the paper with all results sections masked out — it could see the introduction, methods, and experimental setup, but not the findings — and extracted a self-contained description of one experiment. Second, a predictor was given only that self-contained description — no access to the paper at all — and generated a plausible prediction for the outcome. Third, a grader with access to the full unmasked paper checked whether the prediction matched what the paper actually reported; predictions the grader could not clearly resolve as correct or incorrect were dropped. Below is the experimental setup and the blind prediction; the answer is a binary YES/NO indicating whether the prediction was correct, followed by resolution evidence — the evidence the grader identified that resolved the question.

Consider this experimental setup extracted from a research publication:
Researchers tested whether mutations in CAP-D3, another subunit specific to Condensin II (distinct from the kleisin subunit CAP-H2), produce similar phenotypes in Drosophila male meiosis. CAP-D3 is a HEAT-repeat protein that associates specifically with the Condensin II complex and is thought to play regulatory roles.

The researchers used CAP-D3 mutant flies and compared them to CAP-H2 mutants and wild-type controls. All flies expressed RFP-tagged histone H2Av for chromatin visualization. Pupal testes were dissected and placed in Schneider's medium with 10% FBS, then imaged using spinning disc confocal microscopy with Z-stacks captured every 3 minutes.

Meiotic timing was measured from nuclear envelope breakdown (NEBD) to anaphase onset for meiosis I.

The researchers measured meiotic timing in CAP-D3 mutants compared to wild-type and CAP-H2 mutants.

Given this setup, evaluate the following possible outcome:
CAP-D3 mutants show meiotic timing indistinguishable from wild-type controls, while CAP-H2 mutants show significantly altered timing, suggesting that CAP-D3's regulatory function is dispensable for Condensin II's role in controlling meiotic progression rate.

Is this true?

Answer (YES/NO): NO